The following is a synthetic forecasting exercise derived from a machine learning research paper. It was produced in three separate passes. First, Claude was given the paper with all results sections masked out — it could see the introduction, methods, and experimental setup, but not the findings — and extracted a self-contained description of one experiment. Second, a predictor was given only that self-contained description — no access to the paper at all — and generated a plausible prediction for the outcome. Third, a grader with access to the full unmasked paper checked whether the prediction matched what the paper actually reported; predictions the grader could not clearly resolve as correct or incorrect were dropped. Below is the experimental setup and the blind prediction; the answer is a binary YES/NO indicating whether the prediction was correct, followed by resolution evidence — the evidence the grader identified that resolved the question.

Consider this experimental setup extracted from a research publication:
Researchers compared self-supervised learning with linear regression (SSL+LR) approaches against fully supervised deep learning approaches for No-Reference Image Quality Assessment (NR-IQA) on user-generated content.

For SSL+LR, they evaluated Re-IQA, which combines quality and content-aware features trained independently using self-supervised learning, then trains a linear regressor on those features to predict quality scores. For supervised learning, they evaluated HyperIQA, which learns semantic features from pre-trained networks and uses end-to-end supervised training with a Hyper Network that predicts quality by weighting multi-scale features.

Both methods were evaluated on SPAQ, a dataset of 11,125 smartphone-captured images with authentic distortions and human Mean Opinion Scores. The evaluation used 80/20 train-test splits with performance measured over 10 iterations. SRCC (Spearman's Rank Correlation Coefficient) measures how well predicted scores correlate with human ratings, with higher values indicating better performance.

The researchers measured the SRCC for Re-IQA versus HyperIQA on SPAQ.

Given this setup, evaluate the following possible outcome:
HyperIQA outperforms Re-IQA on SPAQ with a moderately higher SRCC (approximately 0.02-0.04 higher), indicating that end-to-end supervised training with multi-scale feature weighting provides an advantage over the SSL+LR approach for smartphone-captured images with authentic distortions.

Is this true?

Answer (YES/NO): NO